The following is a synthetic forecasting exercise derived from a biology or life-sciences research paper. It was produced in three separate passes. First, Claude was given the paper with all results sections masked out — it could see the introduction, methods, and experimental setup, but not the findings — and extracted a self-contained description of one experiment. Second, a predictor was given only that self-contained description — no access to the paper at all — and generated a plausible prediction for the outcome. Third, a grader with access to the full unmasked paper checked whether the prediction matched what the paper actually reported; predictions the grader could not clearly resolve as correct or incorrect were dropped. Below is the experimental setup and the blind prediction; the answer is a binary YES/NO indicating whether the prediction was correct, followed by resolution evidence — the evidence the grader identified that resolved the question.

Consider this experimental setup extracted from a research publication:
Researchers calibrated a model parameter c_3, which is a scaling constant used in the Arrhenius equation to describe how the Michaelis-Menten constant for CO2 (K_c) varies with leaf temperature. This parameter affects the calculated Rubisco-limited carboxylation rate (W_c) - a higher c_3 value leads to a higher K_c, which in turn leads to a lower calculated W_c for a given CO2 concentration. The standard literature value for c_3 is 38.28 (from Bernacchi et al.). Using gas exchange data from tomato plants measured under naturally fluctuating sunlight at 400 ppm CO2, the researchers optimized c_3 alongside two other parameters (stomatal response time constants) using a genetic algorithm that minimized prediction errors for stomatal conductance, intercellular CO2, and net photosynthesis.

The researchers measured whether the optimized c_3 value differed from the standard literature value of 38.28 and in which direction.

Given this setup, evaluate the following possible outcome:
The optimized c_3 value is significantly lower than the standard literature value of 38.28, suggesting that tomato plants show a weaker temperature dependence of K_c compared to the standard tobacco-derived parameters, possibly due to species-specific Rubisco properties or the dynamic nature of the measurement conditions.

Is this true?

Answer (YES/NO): YES